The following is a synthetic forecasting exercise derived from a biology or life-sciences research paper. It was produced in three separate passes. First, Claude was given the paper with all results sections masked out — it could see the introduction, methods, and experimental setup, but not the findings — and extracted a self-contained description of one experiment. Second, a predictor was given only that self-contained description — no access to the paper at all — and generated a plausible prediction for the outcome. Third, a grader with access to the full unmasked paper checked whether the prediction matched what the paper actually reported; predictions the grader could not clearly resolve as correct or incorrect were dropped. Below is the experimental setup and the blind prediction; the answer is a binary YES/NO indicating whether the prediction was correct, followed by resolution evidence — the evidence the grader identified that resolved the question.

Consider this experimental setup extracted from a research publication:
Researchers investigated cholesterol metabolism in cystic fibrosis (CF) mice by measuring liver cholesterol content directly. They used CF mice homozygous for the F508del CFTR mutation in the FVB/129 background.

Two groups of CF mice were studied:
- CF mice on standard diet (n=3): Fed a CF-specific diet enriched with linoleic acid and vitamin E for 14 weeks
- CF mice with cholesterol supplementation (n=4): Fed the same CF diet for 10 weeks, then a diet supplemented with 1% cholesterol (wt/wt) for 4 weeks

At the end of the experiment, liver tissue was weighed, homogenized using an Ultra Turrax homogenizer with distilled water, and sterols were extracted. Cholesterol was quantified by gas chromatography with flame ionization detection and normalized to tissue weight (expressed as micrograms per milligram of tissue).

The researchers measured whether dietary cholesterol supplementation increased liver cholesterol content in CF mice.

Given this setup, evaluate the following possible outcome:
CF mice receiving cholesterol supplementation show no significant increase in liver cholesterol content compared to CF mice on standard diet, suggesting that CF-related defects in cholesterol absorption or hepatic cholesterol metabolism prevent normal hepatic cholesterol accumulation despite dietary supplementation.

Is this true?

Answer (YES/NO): NO